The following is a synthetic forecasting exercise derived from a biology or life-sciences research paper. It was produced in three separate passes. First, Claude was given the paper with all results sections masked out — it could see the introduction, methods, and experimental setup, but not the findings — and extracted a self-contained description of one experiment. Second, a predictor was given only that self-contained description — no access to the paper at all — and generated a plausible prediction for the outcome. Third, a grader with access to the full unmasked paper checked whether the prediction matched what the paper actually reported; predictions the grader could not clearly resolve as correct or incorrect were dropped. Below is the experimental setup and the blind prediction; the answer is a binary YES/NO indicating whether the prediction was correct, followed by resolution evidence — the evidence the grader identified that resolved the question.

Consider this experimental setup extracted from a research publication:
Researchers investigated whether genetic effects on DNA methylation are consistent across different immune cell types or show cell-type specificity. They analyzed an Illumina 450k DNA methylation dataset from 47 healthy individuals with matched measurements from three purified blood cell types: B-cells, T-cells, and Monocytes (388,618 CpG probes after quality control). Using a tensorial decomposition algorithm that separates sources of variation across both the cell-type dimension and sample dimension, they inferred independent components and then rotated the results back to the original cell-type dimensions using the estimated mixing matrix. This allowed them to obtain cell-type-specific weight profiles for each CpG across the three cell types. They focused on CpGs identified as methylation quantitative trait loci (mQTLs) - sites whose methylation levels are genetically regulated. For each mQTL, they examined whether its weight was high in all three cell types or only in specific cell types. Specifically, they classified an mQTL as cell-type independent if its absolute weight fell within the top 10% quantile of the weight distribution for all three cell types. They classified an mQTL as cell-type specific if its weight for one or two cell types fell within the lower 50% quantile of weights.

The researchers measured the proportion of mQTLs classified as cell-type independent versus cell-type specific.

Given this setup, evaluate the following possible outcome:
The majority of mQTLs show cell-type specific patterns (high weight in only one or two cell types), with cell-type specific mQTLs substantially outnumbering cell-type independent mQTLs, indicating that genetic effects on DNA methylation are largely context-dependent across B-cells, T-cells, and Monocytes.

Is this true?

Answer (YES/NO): NO